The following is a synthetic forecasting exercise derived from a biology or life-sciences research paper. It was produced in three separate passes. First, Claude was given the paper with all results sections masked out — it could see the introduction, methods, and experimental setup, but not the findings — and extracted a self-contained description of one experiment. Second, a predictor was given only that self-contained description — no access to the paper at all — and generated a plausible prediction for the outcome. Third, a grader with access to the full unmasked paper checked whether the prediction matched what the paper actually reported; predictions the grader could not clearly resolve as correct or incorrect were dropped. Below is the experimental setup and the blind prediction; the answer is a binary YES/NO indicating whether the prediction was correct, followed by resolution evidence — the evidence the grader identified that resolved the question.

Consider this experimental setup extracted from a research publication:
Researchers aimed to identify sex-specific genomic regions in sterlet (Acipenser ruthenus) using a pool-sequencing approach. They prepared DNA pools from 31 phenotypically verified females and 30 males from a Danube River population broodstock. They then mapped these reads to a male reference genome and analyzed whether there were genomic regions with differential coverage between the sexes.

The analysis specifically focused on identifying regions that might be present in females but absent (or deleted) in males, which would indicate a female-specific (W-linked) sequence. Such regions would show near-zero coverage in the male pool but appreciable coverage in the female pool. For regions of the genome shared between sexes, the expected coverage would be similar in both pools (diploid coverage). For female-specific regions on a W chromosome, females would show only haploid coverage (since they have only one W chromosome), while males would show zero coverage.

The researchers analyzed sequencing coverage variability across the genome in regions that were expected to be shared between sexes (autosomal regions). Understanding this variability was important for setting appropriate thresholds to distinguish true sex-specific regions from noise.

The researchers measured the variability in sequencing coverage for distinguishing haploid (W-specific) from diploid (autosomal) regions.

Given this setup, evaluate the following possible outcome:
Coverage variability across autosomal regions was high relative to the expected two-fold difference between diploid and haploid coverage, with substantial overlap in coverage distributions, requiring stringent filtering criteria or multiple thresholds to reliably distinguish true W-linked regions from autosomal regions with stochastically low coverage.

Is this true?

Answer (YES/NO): YES